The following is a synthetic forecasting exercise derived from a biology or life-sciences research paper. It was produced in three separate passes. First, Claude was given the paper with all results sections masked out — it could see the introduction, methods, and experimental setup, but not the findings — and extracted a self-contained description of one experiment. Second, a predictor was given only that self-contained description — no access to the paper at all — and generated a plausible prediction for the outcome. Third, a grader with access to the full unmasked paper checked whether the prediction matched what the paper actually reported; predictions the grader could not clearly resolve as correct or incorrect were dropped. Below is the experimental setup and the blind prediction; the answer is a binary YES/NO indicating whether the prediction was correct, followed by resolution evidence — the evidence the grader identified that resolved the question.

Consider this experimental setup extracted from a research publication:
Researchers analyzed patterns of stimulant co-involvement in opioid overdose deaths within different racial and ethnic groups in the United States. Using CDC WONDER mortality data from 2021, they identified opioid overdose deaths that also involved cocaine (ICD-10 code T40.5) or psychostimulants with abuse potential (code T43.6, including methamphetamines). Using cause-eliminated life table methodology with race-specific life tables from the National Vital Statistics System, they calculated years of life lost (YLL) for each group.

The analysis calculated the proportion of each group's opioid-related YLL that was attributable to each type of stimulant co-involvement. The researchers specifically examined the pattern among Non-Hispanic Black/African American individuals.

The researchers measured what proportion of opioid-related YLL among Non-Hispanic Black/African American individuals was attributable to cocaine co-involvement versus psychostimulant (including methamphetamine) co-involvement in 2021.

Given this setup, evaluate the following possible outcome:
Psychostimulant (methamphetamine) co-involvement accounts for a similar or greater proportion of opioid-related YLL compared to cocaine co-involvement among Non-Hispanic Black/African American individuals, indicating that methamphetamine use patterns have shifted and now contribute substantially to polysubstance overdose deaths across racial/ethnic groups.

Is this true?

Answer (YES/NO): NO